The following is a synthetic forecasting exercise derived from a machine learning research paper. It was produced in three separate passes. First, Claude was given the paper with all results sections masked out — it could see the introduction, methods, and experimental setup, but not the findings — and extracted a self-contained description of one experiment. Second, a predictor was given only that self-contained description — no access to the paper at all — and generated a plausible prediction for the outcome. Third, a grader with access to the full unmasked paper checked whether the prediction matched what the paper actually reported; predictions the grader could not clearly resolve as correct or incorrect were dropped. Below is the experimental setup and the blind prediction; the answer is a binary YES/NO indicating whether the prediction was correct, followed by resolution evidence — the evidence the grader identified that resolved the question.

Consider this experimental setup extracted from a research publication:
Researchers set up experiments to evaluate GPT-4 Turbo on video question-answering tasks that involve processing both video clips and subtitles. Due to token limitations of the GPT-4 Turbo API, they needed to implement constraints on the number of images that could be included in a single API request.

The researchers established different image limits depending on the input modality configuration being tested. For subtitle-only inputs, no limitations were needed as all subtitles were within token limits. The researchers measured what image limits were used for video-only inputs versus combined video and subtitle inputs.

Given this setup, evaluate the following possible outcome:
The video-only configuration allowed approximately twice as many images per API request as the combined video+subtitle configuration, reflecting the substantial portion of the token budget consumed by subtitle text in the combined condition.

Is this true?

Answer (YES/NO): NO